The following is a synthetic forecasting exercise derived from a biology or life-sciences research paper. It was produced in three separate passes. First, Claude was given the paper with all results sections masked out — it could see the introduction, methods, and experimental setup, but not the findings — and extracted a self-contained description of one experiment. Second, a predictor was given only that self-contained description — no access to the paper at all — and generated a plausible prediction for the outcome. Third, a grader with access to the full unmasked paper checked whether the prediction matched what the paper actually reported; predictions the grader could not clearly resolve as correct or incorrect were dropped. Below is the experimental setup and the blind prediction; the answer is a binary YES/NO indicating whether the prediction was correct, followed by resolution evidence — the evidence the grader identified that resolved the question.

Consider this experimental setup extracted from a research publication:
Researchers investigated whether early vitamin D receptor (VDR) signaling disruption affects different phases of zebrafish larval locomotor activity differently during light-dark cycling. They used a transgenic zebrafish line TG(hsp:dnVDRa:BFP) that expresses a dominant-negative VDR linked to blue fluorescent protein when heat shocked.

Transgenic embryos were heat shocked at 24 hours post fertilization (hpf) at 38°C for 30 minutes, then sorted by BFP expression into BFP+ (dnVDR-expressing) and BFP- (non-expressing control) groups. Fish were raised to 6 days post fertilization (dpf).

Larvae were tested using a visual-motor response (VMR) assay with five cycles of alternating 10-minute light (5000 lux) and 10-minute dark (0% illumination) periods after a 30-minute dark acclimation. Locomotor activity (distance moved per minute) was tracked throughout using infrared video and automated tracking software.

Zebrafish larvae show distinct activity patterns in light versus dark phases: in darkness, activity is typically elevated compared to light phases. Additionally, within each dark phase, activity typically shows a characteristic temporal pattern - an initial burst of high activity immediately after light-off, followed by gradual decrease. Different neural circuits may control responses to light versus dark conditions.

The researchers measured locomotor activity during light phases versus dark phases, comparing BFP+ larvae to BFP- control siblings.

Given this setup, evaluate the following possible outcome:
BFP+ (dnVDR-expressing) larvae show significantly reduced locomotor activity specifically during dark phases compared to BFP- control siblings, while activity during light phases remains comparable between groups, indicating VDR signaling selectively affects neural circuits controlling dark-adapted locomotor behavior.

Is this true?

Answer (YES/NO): NO